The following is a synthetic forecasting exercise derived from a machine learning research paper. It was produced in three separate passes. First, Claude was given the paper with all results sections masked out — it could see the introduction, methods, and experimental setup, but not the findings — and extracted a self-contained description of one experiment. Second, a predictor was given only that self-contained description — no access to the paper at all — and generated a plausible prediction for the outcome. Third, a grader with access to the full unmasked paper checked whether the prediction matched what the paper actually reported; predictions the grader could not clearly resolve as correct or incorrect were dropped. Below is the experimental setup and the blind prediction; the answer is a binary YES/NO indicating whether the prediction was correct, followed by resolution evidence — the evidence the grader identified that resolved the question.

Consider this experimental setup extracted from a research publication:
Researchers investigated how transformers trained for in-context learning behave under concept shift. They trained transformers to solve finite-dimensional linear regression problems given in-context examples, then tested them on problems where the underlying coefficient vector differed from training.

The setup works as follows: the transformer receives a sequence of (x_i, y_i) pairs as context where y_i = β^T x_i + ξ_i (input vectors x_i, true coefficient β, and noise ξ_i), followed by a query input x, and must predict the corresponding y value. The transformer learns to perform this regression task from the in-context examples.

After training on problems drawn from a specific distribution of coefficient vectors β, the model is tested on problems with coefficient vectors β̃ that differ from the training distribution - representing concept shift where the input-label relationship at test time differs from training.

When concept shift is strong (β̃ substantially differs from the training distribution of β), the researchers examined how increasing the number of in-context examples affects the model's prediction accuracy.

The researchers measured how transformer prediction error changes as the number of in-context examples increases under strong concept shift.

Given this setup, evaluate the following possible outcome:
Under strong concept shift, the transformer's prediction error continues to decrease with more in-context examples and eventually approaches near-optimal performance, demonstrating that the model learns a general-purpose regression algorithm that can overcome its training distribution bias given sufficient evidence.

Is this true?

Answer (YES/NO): NO